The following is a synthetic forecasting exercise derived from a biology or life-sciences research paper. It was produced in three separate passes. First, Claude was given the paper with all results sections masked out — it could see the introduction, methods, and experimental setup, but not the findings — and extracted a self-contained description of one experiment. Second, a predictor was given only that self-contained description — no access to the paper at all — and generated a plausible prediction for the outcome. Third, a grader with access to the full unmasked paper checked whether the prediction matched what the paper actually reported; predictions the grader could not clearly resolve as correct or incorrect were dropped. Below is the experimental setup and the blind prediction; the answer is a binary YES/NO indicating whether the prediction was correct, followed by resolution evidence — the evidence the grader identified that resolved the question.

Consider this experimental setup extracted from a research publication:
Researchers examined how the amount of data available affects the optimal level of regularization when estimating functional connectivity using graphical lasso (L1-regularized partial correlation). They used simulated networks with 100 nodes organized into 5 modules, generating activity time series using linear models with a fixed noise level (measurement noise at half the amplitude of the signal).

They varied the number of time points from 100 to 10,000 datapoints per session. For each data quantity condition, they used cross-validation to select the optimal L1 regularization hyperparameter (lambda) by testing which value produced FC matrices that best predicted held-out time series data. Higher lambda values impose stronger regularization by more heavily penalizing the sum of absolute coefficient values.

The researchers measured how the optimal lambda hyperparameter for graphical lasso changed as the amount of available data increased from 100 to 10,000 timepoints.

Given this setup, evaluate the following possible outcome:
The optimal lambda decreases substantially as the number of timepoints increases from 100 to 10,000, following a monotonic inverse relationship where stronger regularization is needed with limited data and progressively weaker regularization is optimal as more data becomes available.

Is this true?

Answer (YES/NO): YES